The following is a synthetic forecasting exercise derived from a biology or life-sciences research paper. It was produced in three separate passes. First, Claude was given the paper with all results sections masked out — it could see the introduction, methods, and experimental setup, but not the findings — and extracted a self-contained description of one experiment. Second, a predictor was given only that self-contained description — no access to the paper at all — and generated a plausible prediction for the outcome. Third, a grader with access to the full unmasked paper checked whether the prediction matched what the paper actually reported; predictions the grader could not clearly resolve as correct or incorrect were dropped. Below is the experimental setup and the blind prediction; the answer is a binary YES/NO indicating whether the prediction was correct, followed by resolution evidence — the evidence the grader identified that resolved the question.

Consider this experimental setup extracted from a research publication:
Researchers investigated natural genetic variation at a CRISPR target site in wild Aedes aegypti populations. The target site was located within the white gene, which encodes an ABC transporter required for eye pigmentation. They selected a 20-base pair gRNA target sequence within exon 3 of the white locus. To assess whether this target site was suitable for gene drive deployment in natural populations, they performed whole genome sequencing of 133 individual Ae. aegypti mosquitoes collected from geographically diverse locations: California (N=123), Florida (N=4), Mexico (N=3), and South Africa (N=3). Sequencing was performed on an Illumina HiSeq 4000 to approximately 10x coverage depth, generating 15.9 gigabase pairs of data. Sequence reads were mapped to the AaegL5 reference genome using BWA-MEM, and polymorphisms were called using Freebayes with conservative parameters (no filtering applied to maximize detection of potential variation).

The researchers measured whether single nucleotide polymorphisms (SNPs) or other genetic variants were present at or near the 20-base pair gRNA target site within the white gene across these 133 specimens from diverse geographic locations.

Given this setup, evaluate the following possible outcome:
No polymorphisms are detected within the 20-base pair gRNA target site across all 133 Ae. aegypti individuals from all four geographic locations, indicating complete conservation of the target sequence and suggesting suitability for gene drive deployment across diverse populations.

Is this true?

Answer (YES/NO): YES